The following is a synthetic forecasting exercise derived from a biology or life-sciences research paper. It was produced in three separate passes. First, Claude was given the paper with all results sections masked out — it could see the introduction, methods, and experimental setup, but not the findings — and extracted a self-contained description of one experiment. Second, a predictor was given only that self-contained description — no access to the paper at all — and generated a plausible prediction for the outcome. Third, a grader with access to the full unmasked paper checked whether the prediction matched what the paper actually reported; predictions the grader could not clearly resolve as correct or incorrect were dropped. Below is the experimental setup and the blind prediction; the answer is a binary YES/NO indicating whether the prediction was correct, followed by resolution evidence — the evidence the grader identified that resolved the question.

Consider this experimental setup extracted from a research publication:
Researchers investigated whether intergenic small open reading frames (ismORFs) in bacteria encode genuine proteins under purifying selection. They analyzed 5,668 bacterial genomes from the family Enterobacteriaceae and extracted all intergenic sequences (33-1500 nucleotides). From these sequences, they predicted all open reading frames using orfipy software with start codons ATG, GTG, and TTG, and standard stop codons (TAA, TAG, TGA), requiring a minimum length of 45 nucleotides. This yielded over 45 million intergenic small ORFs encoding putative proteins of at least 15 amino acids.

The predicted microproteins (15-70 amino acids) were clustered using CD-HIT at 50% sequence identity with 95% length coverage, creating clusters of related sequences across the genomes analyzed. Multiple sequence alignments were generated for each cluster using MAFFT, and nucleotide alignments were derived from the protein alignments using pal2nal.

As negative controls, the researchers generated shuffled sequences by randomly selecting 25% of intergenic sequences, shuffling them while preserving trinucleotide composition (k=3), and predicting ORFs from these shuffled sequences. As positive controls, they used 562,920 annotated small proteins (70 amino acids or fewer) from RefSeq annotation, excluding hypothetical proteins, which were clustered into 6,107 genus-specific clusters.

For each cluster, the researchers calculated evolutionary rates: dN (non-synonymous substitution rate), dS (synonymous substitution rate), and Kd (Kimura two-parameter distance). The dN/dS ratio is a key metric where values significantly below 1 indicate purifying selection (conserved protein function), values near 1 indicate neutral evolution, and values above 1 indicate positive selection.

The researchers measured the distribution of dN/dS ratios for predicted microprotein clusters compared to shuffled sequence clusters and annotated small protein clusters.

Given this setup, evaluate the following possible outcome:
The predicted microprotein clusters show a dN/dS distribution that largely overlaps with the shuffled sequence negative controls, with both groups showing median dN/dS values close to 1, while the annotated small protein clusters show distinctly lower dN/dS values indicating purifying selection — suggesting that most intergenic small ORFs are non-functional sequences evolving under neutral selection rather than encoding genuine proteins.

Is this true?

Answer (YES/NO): NO